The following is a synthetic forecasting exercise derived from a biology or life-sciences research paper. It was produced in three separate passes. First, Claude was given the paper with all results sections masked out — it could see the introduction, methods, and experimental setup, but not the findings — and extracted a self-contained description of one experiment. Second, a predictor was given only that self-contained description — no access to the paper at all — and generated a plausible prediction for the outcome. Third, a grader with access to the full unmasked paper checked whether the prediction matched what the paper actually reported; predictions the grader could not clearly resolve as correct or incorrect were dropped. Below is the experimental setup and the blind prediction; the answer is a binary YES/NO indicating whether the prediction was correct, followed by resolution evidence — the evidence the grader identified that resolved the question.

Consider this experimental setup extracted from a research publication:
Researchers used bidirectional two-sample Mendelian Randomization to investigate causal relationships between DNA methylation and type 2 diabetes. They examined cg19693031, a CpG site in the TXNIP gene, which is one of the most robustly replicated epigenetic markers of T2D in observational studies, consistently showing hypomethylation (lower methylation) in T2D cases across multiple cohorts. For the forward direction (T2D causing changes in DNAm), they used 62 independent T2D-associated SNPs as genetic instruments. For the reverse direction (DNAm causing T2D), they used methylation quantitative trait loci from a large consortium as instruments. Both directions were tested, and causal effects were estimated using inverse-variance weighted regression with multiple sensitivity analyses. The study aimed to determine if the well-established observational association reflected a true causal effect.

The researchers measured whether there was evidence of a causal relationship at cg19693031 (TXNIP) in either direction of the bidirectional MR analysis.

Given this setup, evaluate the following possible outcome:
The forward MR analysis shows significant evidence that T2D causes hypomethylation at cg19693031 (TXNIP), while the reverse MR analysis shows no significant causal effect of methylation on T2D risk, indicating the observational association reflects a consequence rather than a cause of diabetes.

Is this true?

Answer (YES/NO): NO